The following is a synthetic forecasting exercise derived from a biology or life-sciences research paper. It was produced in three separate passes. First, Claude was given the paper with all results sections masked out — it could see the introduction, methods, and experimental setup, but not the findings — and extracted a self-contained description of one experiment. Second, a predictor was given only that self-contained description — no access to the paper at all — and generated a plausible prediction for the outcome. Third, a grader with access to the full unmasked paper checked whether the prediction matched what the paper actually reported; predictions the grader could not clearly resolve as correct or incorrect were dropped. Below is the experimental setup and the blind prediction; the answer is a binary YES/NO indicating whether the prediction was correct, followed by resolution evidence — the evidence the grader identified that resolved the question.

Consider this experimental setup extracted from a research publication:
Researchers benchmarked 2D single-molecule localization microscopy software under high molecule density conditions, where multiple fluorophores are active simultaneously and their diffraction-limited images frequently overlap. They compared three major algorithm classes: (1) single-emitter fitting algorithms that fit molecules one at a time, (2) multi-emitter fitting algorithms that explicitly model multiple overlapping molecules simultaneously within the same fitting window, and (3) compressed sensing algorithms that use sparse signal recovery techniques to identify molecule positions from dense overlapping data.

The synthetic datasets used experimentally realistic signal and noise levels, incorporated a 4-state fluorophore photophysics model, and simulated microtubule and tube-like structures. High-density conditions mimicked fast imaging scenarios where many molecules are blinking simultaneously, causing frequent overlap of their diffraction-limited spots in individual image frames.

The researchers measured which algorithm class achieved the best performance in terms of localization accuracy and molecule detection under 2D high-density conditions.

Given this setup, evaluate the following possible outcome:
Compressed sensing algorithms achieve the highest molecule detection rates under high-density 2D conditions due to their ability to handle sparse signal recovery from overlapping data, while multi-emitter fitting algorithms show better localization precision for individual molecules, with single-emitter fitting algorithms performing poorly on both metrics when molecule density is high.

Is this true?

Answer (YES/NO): NO